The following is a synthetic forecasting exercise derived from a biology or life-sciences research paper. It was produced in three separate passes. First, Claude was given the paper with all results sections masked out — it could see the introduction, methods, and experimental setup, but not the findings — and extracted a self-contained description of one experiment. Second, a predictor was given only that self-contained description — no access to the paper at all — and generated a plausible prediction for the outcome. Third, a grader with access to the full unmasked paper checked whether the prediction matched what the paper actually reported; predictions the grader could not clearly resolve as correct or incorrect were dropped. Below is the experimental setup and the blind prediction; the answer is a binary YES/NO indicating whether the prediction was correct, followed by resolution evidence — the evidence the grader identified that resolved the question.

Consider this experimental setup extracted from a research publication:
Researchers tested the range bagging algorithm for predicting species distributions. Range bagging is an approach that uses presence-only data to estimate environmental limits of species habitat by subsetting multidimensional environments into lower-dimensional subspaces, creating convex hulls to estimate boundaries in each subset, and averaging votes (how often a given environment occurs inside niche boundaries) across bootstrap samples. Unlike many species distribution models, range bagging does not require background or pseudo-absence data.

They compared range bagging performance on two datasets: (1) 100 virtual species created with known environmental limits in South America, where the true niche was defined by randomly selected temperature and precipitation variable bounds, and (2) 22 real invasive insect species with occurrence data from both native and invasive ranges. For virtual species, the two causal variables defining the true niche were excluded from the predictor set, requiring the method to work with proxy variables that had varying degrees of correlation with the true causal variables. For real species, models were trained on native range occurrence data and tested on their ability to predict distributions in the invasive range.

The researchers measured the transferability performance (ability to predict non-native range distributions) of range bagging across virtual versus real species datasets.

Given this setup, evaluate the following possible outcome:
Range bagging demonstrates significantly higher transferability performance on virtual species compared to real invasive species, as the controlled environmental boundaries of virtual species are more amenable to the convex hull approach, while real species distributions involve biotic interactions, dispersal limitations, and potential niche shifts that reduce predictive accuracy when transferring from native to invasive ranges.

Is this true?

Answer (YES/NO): NO